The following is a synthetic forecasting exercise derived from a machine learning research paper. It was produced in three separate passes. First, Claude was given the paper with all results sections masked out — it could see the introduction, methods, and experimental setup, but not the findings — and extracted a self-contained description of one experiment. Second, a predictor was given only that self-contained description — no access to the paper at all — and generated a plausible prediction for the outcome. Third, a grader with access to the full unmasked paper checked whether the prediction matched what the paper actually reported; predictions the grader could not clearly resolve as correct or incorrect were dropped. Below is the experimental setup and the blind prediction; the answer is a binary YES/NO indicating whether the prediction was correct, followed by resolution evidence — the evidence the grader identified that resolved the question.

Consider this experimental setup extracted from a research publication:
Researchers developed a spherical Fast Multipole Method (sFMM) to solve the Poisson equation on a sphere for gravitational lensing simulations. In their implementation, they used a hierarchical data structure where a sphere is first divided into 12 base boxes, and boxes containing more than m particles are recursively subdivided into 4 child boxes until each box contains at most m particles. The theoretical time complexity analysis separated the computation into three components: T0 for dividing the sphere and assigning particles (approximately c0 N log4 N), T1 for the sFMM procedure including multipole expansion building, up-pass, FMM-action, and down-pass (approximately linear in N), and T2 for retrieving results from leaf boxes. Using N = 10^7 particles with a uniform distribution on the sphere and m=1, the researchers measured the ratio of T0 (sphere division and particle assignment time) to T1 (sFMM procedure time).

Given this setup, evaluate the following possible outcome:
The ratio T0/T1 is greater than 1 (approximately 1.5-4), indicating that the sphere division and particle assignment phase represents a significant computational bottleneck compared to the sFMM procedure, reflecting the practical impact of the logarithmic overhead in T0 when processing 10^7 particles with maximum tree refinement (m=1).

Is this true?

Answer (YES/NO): NO